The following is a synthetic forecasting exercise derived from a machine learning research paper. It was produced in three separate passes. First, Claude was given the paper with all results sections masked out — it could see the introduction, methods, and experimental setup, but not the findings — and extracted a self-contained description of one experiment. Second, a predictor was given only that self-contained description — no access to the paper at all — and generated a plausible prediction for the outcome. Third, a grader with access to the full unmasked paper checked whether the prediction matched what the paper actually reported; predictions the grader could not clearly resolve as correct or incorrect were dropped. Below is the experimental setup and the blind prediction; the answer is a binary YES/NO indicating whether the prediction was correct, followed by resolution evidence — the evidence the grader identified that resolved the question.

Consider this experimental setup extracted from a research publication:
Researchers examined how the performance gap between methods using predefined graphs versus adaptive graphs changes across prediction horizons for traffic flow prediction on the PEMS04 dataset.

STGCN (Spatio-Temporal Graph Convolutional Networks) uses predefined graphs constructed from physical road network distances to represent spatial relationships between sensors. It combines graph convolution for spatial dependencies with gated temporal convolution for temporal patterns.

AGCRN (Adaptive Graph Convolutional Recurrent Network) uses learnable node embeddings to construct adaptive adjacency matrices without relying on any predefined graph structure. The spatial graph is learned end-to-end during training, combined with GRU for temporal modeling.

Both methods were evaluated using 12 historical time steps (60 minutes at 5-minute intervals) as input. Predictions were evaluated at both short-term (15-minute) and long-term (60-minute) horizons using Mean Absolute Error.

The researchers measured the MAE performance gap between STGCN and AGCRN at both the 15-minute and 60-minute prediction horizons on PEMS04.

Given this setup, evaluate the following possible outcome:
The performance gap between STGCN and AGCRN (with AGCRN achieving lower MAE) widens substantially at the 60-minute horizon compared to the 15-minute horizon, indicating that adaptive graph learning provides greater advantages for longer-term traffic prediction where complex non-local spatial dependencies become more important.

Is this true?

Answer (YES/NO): YES